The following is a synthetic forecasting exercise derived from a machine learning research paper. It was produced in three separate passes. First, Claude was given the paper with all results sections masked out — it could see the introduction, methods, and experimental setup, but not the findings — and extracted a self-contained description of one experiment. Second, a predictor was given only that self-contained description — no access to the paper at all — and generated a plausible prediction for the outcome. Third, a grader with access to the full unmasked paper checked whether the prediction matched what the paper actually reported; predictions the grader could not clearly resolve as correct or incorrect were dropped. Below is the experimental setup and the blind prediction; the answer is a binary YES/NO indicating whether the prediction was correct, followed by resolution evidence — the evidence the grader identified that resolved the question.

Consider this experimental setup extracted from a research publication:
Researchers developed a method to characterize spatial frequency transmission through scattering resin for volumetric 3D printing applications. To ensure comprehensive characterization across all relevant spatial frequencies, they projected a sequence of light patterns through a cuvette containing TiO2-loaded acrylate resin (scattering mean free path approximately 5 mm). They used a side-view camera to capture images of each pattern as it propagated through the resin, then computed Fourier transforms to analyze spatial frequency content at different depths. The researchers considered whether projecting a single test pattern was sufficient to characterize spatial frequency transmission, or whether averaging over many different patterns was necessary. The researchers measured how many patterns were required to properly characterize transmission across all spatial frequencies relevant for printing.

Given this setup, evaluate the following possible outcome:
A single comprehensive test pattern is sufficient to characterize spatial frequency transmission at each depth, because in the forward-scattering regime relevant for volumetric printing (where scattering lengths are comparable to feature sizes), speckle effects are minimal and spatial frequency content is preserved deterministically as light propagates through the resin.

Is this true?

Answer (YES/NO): NO